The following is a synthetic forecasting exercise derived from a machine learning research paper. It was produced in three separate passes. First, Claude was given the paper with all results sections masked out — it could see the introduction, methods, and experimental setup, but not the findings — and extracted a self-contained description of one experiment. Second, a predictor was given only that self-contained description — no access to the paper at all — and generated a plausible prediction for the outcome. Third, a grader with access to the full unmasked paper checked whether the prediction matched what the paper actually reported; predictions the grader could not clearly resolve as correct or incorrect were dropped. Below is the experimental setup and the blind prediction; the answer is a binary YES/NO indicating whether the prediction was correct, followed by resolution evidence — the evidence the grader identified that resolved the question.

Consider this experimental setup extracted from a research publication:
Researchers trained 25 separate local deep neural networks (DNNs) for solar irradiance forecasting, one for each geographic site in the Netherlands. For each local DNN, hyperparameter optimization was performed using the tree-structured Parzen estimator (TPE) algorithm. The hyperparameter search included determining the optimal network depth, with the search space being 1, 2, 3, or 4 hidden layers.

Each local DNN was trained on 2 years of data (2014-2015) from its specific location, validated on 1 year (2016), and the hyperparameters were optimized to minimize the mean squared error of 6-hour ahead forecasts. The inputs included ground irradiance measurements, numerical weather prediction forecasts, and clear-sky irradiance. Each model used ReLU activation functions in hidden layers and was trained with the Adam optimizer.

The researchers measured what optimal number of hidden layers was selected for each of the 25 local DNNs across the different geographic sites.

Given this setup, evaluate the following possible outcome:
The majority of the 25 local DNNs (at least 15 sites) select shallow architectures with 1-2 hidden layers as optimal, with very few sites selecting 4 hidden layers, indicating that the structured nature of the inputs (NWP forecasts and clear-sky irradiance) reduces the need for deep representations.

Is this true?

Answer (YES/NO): YES